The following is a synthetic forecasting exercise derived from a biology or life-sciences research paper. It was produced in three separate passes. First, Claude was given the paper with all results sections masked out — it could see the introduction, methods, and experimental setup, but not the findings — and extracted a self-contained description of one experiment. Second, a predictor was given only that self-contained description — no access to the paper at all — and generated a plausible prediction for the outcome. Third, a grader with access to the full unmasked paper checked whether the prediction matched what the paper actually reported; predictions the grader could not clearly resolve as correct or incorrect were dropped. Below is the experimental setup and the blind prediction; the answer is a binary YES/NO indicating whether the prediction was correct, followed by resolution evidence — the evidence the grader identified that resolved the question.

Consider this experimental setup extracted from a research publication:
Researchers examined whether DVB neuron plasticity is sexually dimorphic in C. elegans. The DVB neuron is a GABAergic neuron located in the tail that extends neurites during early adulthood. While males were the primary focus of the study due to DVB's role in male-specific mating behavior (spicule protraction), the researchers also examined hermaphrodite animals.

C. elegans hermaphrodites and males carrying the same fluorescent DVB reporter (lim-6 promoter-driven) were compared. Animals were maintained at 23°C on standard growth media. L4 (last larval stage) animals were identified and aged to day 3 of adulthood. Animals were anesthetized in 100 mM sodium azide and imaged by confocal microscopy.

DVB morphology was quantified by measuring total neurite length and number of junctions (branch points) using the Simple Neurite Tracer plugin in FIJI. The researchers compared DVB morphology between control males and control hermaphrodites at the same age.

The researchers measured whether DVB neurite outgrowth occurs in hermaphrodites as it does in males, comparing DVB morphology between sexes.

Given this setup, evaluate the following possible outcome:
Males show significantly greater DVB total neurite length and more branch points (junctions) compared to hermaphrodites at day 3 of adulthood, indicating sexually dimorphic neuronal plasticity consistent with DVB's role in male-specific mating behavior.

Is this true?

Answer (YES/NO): YES